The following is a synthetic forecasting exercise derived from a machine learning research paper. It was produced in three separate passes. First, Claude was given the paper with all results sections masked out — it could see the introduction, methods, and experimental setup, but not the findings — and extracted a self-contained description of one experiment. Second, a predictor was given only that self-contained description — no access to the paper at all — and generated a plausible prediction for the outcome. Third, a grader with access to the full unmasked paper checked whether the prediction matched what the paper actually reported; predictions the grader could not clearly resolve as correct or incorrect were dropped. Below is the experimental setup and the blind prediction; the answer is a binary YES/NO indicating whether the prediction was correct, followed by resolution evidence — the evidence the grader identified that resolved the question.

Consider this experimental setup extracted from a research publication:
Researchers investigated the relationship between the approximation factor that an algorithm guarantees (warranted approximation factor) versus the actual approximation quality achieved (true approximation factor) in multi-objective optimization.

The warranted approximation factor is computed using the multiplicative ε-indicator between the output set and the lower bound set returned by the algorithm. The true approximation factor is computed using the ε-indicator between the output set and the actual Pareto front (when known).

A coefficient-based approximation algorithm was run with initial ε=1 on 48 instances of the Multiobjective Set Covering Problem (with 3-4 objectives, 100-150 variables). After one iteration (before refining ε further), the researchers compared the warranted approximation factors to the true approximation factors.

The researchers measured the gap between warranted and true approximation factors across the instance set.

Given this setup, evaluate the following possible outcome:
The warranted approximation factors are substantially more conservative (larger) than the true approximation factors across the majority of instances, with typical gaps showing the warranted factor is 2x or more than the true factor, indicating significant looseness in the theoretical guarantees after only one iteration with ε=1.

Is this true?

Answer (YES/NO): NO